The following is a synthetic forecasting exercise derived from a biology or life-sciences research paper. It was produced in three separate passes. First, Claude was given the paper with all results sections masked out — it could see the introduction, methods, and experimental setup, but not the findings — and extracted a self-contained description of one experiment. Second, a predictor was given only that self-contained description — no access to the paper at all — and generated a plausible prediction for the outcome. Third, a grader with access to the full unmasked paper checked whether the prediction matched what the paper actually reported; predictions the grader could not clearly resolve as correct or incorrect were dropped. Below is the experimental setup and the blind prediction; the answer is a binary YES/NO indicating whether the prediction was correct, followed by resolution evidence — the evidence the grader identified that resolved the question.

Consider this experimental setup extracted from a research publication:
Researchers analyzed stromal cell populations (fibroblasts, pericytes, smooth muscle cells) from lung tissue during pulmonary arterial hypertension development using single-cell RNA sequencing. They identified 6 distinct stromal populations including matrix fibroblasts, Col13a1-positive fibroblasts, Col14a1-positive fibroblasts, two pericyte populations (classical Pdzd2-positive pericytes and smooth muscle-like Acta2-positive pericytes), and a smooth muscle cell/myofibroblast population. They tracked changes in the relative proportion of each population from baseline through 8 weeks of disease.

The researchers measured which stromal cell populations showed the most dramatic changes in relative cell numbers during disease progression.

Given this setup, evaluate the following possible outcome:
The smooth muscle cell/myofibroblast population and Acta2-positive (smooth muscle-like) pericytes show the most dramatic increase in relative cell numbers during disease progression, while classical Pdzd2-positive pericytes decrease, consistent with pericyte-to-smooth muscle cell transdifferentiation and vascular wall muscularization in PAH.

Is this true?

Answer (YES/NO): NO